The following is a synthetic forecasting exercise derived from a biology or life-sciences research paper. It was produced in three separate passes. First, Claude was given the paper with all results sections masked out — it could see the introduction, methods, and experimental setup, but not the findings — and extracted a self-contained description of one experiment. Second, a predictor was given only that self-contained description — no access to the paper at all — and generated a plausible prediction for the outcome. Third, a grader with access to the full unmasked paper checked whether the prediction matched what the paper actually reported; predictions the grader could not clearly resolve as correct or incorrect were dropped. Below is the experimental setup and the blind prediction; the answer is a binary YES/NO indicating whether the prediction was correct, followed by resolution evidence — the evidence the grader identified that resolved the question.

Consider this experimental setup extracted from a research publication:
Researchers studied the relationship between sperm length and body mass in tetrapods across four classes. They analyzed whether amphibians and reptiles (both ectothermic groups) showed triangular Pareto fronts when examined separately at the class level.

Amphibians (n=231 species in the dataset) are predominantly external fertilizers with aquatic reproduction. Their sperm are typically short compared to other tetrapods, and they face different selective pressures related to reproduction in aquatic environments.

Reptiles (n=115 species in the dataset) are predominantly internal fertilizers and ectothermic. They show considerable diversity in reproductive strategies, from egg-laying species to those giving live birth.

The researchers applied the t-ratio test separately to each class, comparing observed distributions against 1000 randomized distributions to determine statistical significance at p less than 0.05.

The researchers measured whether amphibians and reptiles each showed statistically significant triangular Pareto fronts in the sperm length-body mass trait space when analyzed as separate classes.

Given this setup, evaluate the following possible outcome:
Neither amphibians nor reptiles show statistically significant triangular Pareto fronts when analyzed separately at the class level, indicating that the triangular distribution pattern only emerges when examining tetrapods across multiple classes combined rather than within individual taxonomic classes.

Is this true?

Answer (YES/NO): NO